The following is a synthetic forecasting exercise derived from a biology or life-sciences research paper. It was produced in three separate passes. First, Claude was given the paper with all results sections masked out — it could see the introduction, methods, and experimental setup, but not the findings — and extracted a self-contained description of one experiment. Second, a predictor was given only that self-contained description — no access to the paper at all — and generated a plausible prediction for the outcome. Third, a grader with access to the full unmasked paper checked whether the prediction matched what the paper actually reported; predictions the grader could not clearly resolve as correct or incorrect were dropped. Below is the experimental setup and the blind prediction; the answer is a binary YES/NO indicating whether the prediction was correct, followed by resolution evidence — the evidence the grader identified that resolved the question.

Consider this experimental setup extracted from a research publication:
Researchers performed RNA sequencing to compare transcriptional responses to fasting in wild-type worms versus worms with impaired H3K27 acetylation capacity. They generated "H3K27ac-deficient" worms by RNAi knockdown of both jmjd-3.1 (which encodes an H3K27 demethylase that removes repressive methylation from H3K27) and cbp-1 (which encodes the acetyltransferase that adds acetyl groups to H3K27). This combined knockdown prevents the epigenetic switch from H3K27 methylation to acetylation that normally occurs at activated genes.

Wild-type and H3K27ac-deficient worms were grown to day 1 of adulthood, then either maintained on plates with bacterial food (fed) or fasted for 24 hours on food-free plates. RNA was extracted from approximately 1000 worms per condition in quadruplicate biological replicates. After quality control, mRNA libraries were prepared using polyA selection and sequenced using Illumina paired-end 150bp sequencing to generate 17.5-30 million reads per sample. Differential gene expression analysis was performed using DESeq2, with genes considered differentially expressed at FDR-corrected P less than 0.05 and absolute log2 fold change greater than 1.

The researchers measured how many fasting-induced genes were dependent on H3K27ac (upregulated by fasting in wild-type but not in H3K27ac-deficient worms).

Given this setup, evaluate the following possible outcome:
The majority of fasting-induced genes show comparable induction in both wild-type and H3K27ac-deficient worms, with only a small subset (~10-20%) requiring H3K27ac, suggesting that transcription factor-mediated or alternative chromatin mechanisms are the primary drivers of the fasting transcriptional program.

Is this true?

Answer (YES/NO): NO